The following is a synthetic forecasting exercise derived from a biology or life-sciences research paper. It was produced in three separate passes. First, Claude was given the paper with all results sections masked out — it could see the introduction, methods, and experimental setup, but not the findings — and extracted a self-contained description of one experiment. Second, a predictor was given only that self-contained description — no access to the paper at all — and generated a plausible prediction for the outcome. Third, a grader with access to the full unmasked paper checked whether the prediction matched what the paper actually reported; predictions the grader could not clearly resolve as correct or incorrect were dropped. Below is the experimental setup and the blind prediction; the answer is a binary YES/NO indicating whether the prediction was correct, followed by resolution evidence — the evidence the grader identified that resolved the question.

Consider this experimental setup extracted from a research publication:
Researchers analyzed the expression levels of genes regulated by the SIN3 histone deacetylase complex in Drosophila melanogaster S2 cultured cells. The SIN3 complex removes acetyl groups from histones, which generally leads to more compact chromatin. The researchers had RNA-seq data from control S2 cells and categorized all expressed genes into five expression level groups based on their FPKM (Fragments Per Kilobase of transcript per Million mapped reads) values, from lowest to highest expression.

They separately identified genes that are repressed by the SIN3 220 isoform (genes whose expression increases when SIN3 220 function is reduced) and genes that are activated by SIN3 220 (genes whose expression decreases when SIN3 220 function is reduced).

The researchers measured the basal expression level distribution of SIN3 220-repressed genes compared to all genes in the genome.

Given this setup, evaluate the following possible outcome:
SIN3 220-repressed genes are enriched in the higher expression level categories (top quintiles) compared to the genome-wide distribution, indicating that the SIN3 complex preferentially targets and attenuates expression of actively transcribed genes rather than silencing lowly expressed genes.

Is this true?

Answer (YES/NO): NO